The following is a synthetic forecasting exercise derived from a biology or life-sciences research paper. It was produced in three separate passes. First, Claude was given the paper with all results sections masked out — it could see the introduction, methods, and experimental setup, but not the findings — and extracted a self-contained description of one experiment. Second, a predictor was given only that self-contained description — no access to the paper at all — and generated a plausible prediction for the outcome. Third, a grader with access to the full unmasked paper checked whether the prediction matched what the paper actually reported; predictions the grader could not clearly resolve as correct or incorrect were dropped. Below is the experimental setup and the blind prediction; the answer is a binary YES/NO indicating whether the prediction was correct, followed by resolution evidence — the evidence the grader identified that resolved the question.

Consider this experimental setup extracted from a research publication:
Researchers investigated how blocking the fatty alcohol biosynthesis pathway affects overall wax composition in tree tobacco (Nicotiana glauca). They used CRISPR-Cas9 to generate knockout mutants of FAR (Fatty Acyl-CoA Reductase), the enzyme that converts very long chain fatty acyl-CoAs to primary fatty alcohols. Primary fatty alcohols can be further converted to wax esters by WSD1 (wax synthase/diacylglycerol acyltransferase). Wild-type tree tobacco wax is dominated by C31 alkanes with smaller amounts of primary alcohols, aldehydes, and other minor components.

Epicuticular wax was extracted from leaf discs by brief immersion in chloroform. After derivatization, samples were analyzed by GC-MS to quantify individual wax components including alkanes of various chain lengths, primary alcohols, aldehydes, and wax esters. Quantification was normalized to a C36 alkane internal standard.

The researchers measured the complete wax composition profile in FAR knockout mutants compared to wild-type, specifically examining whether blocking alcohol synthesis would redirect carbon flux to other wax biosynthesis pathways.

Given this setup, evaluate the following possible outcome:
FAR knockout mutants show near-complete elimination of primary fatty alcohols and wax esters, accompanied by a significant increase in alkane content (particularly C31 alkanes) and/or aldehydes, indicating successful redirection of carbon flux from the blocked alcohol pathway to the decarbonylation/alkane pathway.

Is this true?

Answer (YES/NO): NO